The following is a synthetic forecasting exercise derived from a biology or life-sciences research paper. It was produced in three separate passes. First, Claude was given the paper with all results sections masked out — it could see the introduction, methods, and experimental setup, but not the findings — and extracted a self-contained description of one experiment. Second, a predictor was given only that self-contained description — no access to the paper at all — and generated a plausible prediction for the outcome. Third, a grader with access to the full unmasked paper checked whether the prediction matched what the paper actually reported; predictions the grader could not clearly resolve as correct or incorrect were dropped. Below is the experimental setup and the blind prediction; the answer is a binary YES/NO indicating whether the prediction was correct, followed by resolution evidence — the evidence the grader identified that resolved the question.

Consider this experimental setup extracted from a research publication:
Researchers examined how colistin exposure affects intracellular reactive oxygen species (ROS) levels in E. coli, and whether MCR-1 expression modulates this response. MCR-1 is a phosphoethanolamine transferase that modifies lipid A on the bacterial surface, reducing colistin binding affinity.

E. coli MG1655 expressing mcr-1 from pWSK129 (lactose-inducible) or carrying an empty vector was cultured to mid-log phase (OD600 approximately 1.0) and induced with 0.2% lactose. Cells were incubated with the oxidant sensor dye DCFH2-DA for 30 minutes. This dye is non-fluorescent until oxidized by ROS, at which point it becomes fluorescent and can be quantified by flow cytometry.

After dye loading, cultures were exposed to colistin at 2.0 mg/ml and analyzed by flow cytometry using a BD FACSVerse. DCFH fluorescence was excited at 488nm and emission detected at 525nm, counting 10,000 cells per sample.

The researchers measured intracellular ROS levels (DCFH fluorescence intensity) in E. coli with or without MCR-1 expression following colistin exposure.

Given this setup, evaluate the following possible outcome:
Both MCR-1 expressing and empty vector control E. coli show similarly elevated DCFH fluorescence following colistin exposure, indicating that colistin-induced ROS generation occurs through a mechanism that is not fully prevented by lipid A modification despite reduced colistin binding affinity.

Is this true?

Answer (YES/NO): NO